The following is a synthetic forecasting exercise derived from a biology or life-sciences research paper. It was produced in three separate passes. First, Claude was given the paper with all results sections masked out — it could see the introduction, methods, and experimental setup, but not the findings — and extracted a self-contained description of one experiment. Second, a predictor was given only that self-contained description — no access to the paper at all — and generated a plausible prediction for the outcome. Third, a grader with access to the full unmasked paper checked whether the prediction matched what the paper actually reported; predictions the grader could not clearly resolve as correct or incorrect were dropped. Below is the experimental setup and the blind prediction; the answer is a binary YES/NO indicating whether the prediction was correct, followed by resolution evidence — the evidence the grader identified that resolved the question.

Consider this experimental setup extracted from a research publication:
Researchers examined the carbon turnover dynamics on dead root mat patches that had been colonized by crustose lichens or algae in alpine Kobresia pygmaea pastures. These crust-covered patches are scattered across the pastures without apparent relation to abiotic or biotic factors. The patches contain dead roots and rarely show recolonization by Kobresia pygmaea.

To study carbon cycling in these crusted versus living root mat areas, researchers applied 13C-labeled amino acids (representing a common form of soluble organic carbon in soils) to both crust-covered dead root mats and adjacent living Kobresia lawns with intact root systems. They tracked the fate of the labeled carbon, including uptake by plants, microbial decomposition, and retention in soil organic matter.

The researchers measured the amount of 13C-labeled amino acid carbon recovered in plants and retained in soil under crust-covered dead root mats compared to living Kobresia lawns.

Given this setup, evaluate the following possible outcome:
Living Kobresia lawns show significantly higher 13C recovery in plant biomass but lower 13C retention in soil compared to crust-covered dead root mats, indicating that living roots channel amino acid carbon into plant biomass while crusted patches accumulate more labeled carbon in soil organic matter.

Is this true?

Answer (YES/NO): YES